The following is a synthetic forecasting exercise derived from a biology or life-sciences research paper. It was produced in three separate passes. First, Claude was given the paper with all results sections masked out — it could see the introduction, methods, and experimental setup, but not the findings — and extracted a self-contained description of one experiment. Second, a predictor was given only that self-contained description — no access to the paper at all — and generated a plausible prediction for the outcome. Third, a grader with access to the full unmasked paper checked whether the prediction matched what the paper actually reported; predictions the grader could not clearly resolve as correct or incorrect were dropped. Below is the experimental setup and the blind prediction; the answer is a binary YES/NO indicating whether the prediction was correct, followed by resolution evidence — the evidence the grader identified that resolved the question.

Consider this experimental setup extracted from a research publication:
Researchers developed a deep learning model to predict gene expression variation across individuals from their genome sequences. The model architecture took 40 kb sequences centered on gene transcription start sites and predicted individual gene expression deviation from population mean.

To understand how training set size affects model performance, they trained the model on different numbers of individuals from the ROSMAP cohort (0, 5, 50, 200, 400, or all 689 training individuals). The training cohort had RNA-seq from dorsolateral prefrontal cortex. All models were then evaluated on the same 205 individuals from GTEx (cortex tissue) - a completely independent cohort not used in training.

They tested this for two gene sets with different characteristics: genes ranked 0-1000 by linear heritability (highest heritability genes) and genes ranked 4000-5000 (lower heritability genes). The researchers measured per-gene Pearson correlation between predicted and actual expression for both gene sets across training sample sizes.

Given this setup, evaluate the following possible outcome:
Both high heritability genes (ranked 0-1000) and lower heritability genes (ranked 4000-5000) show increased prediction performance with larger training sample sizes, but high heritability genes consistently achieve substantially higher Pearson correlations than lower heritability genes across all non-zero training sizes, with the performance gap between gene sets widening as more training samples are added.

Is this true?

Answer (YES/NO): NO